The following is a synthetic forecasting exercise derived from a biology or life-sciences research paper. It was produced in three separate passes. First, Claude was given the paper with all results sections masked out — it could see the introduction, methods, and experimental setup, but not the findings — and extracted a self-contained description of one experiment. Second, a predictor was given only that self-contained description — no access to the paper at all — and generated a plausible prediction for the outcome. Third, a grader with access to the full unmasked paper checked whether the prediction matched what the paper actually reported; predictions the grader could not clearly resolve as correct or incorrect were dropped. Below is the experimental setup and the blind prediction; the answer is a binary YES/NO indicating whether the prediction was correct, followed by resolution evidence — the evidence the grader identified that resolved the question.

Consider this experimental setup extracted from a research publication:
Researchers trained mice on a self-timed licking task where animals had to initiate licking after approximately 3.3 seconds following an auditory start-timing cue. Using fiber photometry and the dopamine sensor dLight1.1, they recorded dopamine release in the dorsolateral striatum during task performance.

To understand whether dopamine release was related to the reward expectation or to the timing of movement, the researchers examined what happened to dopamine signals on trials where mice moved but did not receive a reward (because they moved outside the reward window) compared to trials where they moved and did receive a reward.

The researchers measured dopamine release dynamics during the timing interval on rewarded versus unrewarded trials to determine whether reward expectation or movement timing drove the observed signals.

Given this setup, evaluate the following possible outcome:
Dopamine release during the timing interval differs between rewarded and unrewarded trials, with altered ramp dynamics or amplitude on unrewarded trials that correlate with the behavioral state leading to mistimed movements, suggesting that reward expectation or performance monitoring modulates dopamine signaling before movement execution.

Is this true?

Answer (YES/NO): NO